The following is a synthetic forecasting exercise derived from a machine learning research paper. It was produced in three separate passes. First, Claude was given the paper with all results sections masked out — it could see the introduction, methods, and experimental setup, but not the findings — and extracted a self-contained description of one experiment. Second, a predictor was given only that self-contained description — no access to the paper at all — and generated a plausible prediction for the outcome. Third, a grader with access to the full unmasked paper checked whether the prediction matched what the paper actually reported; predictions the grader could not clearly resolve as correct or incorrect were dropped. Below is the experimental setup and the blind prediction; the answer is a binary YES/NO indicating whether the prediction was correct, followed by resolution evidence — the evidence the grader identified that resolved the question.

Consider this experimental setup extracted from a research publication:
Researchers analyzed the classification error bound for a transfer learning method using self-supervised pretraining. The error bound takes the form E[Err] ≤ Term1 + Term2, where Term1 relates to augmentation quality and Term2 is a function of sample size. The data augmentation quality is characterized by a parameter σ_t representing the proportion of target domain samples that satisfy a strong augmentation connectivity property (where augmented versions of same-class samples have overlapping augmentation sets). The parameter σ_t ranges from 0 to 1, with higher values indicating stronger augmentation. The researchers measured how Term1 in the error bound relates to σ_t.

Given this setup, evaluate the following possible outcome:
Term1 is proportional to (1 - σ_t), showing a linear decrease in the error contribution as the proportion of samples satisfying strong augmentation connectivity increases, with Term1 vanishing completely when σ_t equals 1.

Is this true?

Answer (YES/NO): YES